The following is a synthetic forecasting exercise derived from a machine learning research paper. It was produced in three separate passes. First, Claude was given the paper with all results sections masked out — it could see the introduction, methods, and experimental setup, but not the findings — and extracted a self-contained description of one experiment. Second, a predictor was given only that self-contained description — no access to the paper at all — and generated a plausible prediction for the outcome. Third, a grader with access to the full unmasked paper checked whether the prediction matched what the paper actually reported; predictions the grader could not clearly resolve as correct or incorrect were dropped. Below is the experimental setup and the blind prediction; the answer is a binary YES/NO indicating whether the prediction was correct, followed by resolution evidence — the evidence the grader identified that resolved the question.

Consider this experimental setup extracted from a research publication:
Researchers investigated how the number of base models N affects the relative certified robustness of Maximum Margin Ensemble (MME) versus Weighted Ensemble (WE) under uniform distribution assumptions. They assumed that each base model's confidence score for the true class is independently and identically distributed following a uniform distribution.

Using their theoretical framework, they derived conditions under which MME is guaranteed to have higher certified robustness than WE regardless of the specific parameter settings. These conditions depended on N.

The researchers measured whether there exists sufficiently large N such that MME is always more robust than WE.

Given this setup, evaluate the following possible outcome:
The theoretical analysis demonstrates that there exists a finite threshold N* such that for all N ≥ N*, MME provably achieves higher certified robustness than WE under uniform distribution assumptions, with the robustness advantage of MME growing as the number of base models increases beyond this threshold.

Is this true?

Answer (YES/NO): YES